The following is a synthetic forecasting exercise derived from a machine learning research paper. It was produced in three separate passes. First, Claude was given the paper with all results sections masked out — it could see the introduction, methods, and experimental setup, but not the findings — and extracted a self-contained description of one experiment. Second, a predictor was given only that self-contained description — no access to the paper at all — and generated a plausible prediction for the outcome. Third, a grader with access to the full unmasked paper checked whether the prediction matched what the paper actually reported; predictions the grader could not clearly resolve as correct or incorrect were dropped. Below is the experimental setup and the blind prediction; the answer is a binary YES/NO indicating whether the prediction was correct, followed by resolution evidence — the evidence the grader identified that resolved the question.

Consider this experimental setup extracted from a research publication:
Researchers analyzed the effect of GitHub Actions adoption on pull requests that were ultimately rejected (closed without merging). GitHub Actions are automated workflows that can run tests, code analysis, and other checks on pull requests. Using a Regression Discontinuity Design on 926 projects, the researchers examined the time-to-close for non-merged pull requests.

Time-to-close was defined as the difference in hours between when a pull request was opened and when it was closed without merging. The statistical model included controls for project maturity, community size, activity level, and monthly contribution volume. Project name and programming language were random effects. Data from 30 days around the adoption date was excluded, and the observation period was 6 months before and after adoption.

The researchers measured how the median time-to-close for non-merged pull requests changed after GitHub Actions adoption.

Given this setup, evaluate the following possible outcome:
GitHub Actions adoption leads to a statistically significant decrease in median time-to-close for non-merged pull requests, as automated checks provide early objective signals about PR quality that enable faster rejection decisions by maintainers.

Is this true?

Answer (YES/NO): NO